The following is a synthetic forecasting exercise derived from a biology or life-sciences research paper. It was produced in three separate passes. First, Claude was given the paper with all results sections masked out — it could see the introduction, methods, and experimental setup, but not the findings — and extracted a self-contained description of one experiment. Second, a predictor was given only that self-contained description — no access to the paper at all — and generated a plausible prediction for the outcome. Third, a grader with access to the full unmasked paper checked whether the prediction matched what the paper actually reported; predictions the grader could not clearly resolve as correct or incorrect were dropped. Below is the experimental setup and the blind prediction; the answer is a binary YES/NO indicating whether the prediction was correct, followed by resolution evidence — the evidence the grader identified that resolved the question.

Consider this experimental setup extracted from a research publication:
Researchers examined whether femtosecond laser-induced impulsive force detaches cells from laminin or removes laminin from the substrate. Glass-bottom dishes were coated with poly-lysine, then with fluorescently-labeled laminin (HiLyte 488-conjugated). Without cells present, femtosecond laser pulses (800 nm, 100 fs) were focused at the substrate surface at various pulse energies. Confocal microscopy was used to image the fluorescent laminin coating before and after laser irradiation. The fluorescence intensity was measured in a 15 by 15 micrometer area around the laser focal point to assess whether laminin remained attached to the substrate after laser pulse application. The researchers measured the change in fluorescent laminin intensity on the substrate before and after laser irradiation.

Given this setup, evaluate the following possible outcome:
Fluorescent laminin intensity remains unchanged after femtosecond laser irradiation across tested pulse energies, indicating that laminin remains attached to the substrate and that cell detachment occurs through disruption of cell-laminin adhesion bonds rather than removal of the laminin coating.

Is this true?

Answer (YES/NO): YES